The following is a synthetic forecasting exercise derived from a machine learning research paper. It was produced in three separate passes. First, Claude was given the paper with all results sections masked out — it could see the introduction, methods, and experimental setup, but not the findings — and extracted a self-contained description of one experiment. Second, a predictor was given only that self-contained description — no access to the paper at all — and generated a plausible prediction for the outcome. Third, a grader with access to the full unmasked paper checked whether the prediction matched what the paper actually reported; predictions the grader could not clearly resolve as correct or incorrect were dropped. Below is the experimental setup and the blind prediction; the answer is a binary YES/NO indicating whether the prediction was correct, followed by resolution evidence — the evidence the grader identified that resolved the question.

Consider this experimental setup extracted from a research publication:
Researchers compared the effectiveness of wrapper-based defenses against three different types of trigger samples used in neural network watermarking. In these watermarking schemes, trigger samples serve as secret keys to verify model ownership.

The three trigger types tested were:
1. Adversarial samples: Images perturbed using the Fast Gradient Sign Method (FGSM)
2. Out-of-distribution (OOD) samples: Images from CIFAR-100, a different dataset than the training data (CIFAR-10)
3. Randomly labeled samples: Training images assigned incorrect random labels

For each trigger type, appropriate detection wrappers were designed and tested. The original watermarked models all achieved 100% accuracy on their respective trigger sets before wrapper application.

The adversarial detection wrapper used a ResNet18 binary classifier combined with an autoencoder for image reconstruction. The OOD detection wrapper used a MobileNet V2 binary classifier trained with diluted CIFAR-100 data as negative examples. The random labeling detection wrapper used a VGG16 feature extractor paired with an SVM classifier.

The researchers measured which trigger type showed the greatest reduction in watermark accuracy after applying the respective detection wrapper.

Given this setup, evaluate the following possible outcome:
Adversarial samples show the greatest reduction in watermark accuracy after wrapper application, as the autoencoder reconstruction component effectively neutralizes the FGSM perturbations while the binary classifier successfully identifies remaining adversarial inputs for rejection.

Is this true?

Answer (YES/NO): NO